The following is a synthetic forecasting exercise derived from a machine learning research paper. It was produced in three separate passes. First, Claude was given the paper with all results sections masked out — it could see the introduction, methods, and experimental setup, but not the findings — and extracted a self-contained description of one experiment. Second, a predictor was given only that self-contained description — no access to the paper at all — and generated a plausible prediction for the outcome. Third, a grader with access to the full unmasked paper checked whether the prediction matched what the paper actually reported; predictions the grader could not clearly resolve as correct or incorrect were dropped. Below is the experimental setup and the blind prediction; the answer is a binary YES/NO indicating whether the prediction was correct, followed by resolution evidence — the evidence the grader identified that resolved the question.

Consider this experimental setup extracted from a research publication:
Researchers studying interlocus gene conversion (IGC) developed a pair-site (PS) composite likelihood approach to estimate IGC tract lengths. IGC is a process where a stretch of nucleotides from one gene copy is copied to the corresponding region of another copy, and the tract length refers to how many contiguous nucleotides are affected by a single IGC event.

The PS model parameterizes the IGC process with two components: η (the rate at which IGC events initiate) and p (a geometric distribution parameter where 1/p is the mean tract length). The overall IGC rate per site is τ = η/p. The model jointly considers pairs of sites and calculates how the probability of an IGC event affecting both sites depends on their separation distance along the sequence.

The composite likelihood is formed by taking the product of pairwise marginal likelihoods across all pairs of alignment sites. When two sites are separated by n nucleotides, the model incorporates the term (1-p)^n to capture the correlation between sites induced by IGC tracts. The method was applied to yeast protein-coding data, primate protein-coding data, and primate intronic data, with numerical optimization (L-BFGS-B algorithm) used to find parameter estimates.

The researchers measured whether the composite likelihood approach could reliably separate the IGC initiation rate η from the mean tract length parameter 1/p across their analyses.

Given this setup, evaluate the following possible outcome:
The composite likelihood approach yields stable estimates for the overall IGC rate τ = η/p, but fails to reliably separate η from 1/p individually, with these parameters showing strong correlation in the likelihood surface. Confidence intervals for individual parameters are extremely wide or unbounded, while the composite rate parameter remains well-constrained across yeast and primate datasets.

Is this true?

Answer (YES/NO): YES